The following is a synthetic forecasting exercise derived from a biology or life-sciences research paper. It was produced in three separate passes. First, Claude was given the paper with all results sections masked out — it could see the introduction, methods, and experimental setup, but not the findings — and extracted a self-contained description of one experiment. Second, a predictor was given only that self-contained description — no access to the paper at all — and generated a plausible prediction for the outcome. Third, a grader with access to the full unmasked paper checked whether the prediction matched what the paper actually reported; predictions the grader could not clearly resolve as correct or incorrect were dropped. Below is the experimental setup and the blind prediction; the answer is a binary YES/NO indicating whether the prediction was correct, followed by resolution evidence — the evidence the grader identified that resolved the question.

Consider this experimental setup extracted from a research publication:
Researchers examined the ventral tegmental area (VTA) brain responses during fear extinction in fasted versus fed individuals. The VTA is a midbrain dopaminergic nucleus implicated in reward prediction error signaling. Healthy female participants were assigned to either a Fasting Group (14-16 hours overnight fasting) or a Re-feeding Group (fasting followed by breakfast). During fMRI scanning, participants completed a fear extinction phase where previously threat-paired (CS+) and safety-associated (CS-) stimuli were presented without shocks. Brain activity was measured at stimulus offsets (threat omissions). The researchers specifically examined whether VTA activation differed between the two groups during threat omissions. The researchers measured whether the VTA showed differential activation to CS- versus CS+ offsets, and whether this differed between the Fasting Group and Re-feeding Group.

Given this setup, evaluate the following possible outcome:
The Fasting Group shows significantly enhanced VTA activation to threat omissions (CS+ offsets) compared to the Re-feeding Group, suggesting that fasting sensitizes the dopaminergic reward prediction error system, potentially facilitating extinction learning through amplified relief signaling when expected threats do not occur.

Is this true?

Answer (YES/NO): NO